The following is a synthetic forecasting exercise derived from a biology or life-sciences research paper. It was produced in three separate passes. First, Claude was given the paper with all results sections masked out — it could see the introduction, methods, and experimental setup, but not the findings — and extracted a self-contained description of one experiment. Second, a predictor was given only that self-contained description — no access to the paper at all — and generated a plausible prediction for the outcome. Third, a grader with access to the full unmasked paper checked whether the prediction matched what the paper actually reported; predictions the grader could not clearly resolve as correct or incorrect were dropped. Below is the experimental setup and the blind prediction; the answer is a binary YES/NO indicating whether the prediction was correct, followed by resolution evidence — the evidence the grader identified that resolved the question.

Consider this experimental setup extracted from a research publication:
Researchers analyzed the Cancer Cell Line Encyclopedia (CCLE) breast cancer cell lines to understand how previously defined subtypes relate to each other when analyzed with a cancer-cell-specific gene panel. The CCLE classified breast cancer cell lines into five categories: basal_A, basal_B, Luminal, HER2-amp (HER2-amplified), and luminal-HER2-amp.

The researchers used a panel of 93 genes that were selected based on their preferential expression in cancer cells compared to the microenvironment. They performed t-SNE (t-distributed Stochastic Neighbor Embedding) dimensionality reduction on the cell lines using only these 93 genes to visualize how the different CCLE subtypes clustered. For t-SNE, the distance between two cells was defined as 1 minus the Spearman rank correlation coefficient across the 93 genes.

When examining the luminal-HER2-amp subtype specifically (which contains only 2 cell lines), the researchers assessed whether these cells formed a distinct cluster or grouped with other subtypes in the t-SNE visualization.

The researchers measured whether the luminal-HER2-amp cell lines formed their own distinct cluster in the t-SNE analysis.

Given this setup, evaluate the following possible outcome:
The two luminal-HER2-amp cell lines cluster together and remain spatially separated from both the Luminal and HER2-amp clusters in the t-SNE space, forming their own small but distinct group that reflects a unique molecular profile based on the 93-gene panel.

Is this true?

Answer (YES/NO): NO